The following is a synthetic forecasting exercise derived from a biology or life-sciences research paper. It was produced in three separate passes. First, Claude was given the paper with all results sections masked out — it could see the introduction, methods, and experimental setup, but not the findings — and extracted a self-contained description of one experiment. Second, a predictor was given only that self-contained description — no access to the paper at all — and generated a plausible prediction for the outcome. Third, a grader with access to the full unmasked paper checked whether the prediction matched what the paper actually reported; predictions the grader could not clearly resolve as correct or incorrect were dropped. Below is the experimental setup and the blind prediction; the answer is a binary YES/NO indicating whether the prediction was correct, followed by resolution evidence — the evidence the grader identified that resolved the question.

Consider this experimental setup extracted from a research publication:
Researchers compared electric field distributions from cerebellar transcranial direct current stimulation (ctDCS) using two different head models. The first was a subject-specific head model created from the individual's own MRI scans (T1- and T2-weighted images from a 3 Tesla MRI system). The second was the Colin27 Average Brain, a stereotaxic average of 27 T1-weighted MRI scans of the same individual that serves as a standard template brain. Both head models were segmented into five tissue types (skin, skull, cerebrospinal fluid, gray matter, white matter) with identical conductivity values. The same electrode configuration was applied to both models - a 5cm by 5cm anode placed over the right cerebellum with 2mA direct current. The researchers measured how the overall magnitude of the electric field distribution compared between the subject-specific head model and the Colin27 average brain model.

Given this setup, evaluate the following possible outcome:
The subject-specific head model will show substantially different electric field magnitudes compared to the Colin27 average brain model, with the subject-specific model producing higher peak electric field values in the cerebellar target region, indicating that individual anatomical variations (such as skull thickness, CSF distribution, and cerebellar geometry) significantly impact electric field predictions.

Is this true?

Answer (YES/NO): NO